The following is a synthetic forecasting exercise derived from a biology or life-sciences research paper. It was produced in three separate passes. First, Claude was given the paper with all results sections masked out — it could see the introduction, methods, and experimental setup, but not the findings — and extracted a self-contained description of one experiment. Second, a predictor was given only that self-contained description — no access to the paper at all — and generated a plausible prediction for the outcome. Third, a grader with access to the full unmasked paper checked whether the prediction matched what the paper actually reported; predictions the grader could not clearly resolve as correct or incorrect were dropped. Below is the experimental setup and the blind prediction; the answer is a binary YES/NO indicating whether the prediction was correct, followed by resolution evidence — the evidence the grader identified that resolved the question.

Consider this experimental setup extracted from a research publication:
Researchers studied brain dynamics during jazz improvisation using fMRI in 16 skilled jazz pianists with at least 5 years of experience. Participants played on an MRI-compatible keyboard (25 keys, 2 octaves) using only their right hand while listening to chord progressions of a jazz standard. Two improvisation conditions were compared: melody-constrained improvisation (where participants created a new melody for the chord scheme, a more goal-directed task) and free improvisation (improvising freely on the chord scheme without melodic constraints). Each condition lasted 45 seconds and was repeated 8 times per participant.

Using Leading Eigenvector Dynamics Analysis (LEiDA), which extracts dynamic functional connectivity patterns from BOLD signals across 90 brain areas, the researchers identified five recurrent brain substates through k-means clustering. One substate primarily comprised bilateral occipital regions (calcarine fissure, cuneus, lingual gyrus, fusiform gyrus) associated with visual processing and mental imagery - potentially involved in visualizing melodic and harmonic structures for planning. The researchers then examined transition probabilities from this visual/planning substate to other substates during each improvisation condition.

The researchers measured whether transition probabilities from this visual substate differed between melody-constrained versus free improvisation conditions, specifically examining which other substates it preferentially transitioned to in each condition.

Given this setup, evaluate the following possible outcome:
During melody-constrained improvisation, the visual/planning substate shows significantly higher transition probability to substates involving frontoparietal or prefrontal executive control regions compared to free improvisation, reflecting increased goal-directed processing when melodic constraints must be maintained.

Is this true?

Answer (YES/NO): NO